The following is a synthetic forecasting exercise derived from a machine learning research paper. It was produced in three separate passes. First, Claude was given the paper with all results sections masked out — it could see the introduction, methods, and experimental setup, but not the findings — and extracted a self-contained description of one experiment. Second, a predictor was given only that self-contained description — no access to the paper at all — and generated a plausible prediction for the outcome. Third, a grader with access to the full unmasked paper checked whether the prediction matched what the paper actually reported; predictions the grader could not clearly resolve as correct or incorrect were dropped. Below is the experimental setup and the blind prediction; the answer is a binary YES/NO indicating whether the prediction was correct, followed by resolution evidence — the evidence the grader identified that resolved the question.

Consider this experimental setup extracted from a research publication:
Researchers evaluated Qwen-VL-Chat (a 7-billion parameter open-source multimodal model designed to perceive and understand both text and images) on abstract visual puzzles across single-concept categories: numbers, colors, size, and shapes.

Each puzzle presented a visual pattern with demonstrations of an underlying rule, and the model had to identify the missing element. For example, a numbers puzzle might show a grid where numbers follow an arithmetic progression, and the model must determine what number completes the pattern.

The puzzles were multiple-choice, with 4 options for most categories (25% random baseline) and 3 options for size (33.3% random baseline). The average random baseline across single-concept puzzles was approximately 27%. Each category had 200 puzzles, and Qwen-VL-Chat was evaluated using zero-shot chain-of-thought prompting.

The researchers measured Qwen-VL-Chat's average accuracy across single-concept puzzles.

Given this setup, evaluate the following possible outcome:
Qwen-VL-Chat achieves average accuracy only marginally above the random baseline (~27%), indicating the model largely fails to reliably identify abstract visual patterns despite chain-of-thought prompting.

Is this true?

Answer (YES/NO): YES